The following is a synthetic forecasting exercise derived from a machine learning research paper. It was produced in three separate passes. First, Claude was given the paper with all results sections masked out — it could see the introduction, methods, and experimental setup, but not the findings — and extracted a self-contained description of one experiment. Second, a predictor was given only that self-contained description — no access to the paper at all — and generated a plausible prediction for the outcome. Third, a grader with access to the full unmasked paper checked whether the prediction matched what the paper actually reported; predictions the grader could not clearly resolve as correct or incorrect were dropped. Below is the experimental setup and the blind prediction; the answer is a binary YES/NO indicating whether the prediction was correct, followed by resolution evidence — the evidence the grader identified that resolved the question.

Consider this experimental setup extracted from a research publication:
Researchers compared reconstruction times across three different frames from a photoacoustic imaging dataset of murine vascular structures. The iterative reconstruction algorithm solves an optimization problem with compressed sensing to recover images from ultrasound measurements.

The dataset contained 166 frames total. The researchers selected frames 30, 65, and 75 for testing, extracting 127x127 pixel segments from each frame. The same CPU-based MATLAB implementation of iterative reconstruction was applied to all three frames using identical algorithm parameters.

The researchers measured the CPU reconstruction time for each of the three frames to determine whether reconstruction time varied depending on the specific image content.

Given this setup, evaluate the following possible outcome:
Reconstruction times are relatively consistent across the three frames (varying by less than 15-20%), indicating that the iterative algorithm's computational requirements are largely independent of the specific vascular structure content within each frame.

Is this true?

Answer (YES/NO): YES